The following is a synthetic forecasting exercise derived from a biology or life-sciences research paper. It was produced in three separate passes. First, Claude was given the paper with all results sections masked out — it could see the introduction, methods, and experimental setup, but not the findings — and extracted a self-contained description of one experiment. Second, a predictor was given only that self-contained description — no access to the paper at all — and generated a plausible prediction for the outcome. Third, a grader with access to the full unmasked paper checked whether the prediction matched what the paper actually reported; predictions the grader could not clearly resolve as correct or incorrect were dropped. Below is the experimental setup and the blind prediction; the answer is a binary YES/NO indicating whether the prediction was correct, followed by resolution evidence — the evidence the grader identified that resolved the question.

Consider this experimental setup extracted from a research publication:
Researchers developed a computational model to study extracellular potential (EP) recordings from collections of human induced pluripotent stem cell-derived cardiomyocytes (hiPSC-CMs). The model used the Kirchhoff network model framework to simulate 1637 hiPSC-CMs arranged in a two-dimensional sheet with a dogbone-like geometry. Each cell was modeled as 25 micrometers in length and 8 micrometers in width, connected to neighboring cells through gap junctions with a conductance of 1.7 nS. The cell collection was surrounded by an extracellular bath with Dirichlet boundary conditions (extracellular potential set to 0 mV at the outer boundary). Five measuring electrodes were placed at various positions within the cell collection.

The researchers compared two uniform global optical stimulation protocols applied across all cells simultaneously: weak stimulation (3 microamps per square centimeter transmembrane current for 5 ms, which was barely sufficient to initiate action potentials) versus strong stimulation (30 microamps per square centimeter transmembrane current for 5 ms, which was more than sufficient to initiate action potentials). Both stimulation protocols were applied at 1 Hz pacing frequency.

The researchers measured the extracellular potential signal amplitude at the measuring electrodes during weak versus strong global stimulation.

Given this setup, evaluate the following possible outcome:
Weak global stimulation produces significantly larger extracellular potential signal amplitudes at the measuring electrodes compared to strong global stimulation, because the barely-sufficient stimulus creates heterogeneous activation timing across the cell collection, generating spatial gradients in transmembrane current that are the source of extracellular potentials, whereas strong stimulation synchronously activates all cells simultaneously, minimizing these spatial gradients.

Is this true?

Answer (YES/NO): YES